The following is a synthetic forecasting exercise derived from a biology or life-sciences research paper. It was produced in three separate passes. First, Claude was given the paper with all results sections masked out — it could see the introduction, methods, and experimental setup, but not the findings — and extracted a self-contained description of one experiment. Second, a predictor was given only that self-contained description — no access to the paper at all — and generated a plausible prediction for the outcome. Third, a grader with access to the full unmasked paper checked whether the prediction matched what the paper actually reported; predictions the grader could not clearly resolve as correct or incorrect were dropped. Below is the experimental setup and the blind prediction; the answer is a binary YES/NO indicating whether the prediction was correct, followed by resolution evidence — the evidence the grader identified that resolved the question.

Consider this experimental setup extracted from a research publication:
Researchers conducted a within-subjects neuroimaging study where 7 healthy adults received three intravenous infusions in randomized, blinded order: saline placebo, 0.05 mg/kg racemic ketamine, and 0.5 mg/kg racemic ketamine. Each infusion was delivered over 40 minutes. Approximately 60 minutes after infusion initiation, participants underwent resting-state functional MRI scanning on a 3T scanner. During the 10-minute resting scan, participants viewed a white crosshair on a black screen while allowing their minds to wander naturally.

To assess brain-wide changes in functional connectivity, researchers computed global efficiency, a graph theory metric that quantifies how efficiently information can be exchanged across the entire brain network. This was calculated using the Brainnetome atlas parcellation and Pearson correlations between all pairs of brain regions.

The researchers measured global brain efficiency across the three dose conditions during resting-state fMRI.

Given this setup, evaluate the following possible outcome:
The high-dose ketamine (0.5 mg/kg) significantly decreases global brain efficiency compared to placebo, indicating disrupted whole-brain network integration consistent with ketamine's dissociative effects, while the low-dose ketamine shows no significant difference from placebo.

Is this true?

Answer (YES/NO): NO